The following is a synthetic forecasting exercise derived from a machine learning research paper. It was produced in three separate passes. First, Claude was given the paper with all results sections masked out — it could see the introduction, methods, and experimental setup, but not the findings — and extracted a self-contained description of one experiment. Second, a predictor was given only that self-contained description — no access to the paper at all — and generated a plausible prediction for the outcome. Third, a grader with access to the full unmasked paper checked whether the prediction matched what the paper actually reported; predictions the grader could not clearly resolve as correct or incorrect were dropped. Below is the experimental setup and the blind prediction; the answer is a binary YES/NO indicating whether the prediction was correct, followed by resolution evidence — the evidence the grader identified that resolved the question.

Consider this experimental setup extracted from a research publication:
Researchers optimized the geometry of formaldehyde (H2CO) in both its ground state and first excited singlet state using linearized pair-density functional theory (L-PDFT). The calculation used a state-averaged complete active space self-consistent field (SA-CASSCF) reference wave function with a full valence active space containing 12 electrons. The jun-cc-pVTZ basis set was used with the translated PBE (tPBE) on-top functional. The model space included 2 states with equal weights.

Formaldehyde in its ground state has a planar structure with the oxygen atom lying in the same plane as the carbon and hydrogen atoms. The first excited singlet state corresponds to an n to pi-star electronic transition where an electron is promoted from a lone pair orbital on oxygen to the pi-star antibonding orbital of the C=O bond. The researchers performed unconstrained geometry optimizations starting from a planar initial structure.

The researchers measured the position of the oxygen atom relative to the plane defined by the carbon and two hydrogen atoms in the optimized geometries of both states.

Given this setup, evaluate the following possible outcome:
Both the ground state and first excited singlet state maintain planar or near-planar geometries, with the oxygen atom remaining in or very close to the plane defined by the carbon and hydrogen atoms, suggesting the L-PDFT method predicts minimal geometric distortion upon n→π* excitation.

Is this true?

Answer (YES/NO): NO